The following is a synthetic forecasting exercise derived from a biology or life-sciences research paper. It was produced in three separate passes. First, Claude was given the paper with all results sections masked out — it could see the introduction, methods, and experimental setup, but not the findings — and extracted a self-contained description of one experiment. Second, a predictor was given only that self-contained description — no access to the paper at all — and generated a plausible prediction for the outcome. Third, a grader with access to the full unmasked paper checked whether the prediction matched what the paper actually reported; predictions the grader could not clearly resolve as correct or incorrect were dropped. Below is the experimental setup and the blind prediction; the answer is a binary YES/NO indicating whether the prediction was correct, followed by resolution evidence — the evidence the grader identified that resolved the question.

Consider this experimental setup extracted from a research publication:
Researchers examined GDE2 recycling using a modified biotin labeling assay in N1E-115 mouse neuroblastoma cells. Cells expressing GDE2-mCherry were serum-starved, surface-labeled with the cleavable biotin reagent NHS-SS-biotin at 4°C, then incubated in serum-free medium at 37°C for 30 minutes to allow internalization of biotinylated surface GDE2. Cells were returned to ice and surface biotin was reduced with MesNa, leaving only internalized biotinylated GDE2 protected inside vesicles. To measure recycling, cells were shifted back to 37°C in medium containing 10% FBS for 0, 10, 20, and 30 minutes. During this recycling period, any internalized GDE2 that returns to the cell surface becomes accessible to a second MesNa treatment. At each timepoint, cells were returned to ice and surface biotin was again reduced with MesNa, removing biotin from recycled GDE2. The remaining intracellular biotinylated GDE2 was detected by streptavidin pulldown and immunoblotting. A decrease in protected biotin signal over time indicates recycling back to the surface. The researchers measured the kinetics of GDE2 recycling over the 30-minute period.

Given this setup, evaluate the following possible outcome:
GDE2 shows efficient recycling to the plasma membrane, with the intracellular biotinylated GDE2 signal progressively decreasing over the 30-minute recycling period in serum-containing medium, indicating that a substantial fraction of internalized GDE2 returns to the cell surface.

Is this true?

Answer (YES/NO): YES